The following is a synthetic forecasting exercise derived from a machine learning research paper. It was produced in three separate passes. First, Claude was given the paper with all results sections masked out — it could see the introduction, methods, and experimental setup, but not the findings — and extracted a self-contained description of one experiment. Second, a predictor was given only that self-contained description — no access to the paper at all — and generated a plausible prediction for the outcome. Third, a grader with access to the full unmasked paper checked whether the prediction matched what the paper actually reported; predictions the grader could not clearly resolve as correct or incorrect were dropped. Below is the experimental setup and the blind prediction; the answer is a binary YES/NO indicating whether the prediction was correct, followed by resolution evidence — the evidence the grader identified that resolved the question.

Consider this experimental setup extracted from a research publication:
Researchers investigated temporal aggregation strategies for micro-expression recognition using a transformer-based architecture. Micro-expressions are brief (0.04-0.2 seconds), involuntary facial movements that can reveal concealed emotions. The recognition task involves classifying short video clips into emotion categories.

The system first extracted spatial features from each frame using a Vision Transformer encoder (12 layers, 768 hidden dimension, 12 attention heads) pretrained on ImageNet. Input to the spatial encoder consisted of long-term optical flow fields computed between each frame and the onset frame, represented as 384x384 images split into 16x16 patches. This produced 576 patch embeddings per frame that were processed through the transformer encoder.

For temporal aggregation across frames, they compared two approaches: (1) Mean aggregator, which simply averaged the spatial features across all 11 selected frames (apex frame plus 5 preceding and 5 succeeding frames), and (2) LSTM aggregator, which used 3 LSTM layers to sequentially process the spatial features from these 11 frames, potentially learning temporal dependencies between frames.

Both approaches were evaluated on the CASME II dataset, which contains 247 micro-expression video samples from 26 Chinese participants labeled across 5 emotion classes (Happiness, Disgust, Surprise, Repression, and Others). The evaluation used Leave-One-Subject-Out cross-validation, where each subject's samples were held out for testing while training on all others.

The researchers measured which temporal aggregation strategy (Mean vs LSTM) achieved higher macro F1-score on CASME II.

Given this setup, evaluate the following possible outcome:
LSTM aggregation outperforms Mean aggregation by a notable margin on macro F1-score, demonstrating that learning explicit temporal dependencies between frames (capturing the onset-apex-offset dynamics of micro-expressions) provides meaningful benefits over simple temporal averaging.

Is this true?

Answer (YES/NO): YES